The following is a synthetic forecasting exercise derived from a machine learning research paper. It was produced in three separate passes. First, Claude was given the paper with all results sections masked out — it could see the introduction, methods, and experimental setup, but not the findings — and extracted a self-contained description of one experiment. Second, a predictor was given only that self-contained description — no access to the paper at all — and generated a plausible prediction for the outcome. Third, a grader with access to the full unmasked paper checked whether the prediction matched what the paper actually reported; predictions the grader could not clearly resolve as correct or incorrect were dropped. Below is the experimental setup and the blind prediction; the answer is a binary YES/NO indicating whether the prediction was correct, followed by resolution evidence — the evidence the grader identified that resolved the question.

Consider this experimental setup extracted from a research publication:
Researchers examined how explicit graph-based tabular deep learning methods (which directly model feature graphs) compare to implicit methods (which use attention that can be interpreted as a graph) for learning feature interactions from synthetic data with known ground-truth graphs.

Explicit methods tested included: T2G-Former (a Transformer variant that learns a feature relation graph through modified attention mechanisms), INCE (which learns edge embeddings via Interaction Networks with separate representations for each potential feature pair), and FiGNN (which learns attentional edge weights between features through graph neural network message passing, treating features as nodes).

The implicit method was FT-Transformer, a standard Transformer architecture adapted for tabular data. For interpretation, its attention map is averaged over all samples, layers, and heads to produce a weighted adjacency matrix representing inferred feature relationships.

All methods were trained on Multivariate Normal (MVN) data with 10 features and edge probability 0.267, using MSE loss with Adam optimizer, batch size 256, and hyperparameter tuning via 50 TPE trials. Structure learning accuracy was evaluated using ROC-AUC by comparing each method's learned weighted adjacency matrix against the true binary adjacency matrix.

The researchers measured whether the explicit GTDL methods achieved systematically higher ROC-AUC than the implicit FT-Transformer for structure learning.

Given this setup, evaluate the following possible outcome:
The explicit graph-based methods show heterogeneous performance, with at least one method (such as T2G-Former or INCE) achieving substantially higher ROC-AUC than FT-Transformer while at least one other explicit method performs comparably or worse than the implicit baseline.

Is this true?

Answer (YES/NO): NO